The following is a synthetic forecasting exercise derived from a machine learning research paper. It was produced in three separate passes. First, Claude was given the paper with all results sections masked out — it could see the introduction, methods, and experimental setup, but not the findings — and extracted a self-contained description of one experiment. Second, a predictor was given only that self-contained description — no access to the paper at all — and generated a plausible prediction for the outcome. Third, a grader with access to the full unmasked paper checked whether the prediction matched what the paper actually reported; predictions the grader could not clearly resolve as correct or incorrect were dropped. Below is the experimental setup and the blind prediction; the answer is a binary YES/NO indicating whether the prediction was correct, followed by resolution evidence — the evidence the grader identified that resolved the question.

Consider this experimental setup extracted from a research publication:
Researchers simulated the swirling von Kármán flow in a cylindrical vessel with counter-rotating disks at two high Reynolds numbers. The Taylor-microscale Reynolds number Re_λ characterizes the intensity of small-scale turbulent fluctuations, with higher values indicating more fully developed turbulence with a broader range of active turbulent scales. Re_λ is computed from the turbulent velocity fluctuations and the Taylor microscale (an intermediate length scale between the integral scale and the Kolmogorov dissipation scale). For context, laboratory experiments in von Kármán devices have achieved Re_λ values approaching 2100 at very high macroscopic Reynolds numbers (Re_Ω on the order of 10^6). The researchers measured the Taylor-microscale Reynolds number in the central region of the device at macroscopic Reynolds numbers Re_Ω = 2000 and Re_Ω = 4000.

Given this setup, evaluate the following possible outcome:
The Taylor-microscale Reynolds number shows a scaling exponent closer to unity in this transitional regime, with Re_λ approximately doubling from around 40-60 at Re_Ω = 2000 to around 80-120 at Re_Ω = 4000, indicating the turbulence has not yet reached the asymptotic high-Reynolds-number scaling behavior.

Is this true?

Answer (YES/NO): NO